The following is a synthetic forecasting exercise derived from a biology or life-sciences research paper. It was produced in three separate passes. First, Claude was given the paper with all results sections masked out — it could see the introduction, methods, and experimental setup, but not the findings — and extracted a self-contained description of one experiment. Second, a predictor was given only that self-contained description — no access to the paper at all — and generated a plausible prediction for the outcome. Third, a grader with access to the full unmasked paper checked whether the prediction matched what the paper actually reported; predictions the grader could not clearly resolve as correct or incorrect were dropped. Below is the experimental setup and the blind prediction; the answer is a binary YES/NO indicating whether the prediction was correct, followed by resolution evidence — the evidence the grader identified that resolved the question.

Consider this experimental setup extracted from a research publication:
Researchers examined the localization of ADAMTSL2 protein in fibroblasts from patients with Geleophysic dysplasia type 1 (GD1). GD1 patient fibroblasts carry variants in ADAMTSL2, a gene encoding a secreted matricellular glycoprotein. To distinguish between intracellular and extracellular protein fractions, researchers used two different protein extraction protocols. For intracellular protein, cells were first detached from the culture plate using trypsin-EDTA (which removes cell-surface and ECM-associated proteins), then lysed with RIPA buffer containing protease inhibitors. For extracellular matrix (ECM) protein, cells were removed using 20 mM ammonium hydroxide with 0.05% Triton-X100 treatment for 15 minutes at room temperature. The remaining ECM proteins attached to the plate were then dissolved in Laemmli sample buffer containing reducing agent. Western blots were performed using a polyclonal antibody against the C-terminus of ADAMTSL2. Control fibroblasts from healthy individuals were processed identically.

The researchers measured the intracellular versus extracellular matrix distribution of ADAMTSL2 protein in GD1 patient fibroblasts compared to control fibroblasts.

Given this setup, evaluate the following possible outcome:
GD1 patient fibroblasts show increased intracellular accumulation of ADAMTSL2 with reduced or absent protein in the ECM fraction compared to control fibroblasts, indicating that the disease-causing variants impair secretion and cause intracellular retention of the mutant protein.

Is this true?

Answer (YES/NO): NO